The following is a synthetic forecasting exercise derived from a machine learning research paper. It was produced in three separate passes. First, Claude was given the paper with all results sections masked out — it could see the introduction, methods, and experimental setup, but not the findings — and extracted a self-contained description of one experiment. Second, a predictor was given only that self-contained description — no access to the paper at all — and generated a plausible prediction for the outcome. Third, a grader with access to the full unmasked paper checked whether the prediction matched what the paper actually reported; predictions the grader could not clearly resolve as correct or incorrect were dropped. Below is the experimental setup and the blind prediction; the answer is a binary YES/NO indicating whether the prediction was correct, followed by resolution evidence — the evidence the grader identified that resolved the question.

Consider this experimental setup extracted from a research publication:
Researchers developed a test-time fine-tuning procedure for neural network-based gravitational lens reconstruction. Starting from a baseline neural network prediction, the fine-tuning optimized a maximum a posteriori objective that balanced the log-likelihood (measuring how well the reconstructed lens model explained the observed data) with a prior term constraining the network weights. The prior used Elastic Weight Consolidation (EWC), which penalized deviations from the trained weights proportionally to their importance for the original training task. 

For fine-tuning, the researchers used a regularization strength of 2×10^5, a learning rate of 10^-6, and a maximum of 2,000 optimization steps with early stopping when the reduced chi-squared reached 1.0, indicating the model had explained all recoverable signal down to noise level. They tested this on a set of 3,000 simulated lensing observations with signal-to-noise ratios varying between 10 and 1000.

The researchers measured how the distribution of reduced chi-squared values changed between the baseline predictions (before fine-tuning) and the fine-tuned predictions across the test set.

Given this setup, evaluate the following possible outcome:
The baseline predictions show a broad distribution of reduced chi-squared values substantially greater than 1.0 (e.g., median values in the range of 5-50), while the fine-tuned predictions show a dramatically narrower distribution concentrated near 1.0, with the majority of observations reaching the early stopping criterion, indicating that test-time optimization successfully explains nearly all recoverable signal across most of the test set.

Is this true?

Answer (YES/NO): NO